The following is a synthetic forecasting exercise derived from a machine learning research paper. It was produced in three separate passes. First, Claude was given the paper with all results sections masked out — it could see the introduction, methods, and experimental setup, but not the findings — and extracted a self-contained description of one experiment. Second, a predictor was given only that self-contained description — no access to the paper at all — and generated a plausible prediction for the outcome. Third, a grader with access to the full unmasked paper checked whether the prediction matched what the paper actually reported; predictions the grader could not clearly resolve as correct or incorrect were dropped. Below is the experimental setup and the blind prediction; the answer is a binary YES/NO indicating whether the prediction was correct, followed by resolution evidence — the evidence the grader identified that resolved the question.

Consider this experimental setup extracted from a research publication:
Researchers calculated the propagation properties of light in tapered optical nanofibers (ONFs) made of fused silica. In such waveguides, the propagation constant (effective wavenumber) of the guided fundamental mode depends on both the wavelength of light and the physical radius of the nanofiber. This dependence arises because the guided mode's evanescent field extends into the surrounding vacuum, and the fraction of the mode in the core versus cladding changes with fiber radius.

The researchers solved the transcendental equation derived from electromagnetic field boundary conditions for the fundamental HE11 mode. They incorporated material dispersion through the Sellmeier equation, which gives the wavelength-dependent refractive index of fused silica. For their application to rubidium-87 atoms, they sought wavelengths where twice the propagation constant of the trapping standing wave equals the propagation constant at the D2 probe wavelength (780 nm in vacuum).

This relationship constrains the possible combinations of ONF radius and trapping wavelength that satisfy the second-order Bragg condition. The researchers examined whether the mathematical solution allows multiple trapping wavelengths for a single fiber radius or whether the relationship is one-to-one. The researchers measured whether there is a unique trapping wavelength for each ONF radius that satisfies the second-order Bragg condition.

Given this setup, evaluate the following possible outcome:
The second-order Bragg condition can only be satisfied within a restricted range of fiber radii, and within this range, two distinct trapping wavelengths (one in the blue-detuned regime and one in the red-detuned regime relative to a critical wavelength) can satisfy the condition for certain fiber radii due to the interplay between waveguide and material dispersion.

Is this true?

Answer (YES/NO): NO